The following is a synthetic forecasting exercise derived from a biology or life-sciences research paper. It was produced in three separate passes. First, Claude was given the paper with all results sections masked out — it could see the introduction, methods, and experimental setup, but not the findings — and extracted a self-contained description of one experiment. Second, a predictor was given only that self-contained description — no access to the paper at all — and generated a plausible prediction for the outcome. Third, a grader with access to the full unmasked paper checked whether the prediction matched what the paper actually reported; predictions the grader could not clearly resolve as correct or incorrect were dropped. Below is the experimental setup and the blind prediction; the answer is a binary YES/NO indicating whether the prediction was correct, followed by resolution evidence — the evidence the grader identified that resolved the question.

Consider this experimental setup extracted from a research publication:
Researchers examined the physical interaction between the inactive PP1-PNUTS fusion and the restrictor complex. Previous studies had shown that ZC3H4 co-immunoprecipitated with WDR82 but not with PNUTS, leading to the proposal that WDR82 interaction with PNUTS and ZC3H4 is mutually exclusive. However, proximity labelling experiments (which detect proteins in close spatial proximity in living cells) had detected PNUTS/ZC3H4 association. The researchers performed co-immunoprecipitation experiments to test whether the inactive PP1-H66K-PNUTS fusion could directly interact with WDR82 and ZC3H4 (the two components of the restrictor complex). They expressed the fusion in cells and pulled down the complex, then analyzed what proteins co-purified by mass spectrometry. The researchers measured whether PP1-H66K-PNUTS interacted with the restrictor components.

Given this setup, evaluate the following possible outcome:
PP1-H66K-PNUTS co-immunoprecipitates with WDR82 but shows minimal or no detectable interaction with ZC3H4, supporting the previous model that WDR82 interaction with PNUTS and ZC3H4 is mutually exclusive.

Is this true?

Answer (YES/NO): NO